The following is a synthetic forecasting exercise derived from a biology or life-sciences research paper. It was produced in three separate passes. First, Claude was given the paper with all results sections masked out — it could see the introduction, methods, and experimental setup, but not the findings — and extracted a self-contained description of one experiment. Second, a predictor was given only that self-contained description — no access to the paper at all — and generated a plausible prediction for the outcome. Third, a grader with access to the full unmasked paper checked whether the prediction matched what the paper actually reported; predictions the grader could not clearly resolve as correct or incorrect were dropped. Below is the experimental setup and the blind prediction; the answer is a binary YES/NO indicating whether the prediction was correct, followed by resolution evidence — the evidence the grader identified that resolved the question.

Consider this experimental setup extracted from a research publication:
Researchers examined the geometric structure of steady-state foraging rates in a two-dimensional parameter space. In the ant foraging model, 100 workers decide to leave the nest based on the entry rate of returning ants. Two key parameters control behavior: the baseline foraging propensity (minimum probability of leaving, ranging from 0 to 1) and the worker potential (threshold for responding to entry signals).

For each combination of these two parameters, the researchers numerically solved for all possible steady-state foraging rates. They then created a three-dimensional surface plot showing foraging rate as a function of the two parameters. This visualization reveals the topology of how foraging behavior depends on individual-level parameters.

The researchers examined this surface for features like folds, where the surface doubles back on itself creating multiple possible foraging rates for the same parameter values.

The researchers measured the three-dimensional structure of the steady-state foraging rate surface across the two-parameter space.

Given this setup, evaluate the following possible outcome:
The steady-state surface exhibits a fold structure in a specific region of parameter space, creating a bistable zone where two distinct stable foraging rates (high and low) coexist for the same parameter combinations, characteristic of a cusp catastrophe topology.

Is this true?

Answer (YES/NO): YES